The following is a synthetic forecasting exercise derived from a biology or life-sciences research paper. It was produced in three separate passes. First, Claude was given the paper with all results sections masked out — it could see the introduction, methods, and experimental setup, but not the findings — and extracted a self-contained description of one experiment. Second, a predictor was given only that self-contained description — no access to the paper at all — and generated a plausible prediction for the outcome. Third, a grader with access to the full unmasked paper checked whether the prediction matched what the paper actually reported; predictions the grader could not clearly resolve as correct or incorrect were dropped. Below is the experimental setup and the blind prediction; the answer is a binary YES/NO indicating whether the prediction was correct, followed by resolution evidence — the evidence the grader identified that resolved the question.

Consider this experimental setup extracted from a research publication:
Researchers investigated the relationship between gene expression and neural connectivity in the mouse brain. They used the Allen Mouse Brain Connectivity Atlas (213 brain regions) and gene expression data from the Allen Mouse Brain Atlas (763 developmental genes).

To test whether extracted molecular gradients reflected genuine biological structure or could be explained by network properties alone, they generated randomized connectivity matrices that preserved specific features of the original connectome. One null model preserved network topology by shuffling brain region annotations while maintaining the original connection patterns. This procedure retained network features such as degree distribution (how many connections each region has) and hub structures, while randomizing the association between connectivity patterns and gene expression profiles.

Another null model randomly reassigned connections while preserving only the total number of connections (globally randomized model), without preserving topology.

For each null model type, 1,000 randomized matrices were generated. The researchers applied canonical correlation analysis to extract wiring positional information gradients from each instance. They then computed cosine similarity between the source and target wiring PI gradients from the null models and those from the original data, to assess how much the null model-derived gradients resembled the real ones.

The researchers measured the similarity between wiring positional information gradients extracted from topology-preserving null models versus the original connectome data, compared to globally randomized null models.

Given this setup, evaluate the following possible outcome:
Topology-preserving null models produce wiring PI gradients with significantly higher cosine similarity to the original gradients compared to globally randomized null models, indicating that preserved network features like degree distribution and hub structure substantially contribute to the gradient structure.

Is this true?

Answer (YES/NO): NO